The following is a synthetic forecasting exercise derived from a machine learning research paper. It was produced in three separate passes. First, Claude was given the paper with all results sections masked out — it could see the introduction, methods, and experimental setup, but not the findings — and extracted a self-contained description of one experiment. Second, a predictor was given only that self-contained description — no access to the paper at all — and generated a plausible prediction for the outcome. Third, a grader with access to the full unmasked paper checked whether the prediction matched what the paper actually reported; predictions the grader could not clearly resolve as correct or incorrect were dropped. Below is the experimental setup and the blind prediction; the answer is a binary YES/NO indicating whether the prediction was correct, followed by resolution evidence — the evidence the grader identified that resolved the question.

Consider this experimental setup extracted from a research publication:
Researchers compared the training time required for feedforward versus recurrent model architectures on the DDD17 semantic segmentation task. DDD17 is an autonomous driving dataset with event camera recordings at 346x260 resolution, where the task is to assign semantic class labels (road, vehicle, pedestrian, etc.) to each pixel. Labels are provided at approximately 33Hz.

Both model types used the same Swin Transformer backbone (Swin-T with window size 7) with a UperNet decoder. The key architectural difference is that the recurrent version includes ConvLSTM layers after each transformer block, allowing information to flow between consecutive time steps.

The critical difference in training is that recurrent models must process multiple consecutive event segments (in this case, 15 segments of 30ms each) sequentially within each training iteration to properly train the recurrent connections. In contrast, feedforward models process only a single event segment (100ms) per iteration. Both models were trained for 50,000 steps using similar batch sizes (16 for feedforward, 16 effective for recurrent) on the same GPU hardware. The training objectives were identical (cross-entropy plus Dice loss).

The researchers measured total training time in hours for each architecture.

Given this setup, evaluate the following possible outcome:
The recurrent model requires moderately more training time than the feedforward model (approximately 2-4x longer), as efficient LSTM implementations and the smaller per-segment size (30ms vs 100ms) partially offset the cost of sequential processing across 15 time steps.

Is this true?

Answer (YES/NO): YES